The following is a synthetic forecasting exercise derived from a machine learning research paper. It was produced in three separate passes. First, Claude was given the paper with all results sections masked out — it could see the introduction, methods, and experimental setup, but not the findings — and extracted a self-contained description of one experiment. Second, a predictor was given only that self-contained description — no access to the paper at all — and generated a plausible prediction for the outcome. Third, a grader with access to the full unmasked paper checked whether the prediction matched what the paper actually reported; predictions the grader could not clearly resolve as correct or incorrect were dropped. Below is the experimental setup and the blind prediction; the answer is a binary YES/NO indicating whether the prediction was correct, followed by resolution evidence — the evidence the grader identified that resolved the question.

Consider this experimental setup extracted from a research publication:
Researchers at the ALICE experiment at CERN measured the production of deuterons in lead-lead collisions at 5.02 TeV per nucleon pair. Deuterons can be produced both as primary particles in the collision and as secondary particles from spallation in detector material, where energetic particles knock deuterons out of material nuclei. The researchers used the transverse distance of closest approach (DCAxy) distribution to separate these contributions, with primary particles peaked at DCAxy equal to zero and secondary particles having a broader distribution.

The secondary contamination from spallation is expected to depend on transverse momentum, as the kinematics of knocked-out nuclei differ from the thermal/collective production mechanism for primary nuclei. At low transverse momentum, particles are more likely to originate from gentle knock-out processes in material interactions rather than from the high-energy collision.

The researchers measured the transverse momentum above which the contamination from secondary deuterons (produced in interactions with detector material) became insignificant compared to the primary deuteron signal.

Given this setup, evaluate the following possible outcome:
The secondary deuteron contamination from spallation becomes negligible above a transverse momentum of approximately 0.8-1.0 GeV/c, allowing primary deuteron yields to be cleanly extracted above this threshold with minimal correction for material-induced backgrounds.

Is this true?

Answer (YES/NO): NO